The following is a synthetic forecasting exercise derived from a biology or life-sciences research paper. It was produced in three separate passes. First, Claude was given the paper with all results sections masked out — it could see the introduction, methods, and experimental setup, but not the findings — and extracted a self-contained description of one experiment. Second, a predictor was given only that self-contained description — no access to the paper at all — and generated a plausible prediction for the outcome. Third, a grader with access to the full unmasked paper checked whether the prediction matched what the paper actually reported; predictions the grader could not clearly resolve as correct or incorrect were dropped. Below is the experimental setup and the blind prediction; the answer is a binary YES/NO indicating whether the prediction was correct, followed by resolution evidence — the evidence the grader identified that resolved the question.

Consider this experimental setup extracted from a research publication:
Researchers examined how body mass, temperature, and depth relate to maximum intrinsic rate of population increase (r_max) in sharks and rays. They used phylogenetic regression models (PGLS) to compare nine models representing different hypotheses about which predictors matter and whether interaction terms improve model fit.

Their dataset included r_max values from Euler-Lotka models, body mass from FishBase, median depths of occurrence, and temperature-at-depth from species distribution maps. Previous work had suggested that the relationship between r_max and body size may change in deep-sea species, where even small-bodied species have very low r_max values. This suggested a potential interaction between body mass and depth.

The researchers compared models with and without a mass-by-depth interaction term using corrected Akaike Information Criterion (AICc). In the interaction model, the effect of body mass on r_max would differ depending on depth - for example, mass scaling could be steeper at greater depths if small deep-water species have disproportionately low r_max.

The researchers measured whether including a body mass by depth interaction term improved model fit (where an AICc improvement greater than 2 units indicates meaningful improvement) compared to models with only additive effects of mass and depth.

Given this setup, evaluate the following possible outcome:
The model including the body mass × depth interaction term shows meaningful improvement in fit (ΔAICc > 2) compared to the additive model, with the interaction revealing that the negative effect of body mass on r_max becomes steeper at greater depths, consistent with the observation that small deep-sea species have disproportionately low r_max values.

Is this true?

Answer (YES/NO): NO